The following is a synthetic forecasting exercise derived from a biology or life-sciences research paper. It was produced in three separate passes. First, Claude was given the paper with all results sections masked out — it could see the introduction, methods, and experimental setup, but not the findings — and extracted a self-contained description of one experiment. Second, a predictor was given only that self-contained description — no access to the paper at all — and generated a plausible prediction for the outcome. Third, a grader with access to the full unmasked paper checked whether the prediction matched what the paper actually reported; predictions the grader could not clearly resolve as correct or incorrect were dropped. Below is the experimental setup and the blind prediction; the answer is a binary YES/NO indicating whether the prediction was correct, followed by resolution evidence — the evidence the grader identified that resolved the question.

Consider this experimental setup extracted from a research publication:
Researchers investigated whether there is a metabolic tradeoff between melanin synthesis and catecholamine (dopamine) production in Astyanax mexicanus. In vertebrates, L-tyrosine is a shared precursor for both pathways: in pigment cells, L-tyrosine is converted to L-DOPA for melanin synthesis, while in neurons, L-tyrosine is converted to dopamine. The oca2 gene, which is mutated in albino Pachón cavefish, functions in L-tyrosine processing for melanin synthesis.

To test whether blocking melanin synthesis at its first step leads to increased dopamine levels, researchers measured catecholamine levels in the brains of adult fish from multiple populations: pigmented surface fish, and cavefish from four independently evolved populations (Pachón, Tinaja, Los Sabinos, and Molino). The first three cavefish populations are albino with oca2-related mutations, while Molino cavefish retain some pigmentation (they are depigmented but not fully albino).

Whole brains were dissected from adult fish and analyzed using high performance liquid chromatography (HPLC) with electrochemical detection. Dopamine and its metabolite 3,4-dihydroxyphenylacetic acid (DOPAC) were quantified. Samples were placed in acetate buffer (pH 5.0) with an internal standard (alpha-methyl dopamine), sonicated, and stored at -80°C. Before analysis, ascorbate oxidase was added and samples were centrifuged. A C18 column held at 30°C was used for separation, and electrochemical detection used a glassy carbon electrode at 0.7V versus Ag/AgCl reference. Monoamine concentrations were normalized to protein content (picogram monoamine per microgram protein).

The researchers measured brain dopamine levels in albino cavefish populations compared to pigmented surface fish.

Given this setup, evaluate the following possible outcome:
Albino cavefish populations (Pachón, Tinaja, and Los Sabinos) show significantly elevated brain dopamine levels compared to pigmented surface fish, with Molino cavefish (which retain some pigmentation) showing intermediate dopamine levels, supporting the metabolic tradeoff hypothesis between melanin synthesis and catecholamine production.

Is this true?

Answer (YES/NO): NO